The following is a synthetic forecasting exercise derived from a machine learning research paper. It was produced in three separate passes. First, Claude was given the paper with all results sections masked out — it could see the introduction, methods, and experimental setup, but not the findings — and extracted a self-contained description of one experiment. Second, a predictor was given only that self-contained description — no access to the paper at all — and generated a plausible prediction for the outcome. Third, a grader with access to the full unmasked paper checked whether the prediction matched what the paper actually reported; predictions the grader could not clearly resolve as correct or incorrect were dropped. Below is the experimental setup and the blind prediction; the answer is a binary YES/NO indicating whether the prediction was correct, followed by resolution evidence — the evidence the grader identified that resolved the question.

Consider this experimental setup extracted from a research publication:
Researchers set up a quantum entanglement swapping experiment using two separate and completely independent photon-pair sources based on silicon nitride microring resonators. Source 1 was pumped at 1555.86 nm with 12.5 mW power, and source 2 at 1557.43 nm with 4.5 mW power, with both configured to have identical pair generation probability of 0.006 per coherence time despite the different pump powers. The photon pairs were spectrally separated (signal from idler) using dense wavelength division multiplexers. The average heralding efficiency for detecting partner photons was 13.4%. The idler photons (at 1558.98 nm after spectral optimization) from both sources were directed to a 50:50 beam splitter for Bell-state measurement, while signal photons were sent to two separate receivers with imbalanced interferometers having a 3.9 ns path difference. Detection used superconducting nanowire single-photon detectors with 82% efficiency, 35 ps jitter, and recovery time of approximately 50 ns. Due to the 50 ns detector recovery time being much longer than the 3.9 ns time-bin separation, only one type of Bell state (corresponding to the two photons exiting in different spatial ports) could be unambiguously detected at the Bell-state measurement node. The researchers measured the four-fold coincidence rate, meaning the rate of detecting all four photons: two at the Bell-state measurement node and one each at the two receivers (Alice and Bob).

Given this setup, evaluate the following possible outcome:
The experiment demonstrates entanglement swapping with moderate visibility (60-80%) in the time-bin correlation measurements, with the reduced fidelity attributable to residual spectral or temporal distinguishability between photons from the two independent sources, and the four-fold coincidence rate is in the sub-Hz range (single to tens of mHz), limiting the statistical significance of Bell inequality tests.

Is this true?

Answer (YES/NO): NO